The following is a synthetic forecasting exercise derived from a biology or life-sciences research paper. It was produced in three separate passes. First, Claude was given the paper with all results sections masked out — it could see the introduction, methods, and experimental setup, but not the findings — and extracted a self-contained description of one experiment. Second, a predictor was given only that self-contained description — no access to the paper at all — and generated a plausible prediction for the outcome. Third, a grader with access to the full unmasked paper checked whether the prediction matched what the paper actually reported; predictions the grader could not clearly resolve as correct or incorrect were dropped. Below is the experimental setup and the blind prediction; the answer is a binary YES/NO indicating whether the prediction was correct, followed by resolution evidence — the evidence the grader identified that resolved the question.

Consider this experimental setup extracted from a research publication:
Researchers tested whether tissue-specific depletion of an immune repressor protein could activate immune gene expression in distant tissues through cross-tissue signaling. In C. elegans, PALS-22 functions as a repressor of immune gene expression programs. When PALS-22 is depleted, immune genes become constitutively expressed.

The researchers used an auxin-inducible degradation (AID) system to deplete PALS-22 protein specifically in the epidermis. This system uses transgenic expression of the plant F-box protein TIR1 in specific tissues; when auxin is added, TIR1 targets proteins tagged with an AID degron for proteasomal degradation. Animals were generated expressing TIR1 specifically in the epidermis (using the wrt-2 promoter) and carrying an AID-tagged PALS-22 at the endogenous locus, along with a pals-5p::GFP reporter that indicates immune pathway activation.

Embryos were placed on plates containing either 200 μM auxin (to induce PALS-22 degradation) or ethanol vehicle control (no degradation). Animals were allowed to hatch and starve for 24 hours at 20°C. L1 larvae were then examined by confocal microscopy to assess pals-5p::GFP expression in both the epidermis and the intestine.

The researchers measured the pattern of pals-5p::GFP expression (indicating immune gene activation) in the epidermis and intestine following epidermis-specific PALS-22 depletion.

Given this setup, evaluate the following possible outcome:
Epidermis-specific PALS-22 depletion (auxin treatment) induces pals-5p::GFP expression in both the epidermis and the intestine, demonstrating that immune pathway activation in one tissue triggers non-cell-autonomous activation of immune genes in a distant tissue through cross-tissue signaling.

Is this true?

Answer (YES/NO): YES